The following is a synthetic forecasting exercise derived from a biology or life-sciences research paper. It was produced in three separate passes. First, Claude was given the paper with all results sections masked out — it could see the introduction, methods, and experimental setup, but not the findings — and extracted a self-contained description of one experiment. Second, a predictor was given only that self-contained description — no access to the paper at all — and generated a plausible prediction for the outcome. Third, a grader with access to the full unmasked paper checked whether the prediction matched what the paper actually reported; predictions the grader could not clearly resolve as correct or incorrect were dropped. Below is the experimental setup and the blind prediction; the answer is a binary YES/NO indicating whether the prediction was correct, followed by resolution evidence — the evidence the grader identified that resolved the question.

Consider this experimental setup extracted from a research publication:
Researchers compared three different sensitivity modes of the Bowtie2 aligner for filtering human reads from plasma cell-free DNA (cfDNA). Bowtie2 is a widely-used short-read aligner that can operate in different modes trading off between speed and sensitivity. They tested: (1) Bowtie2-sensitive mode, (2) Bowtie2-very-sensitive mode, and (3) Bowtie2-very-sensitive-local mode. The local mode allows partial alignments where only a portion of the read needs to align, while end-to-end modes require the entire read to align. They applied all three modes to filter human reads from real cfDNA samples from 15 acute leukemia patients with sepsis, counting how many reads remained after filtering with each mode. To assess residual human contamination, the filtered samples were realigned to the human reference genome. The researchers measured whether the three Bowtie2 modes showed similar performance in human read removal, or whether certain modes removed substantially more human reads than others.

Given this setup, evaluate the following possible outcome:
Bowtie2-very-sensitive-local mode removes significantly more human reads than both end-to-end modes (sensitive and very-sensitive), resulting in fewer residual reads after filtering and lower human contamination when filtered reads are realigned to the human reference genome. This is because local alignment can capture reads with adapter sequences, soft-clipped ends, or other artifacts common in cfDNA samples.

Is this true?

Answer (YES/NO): NO